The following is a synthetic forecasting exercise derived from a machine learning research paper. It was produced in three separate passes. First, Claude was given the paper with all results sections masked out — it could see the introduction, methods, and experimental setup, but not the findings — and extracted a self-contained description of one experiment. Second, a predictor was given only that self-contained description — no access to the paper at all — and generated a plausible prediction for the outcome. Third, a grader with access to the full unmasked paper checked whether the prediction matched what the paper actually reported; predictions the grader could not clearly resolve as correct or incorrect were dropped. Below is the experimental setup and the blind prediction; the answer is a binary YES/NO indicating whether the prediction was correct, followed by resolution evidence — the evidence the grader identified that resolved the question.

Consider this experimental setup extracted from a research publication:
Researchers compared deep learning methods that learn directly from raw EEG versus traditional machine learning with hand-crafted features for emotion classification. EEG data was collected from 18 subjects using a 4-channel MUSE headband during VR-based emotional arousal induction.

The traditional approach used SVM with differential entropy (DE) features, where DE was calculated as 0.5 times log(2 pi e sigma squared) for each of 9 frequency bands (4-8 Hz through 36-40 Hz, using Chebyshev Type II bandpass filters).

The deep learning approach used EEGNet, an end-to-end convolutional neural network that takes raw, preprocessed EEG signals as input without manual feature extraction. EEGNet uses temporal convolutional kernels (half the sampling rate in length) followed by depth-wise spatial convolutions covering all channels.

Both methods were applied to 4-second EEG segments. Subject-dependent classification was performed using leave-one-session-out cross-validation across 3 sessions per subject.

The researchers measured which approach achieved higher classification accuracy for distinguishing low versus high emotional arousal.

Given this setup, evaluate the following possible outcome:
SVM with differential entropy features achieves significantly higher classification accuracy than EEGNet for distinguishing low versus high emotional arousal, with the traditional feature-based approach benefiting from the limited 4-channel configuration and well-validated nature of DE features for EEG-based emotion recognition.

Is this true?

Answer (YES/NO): NO